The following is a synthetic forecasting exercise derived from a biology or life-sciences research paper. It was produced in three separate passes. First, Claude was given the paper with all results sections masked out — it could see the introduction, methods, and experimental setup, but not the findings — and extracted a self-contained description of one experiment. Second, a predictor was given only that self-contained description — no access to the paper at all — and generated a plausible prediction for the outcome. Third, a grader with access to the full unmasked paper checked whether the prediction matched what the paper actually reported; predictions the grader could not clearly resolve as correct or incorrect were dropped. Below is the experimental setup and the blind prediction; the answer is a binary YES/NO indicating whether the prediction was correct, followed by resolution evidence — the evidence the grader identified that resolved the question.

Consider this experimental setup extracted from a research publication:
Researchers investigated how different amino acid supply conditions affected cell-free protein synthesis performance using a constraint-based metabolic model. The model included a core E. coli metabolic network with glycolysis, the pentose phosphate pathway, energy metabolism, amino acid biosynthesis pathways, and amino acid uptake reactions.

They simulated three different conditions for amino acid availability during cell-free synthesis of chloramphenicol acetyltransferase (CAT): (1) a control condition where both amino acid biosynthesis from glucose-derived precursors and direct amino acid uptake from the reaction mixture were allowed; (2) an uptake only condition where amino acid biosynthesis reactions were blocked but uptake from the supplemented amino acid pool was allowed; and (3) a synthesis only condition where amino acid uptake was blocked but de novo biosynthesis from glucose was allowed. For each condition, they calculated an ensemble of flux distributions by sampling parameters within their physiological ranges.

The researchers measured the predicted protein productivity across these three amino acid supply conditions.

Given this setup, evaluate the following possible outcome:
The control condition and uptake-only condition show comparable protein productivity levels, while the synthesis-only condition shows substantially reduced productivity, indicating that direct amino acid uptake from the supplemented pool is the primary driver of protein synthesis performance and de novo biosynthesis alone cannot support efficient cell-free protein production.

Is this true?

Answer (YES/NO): NO